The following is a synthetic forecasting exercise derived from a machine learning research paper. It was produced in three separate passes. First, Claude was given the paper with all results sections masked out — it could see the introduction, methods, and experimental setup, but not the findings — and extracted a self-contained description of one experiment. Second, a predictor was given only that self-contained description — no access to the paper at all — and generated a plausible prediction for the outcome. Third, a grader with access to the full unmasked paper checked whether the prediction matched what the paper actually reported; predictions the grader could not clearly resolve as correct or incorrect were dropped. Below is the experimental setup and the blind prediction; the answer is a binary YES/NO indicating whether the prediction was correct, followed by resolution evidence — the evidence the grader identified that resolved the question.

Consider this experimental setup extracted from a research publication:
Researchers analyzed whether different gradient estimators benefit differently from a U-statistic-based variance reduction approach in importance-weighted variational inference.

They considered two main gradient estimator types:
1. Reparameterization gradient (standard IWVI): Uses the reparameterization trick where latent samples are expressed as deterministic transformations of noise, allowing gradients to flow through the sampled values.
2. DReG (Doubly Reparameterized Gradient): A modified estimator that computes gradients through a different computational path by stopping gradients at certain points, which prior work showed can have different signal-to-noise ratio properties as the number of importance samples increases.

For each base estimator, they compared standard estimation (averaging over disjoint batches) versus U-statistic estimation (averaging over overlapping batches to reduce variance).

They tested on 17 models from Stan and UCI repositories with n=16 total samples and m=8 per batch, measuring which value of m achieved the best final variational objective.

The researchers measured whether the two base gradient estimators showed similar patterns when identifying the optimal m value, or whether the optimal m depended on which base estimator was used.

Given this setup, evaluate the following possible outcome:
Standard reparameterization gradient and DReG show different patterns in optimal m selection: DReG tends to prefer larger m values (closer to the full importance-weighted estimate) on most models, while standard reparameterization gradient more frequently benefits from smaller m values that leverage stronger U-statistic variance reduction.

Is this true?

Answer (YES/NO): NO